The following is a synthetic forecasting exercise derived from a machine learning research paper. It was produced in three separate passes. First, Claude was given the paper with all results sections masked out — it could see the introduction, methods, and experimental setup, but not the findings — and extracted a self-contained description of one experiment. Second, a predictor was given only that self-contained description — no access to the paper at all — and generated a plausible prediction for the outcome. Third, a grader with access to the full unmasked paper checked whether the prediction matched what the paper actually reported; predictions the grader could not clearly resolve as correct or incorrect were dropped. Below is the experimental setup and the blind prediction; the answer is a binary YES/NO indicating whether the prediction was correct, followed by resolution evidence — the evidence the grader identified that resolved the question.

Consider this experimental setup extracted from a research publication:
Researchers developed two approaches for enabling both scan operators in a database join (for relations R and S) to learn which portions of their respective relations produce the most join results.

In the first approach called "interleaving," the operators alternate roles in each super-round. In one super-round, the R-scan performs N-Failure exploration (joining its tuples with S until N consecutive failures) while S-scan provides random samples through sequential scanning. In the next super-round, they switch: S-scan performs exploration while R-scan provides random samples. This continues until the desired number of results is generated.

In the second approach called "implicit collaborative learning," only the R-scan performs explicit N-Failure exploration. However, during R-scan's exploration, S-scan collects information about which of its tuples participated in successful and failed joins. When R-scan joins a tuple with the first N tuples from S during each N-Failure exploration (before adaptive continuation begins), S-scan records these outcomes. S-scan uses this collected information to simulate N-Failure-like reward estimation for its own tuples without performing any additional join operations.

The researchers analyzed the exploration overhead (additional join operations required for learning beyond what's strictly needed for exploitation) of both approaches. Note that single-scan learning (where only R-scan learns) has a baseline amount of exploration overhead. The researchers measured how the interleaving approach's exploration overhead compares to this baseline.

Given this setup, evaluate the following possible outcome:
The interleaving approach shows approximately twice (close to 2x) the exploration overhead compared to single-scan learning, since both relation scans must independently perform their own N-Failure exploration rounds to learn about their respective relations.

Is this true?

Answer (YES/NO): YES